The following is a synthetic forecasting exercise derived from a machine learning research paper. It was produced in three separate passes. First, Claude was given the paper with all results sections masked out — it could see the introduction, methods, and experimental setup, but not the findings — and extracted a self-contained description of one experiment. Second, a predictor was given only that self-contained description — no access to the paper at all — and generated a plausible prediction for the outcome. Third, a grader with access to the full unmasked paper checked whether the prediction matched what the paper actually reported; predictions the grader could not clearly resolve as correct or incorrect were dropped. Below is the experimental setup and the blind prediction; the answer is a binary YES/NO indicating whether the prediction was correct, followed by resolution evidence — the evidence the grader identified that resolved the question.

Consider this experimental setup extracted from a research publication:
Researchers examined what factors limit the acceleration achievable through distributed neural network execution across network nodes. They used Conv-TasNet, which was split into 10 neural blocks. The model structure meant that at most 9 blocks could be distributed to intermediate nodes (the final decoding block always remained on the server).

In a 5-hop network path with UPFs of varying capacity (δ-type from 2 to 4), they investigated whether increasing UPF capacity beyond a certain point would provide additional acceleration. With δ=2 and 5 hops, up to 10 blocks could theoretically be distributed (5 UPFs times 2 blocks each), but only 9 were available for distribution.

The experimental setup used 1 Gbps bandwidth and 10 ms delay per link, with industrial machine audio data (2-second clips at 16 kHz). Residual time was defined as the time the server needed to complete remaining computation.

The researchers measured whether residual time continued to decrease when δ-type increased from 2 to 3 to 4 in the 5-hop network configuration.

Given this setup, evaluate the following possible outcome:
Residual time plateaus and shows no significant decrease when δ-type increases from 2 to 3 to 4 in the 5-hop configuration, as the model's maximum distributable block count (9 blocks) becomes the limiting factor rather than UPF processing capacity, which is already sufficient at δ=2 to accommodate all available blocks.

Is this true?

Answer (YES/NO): YES